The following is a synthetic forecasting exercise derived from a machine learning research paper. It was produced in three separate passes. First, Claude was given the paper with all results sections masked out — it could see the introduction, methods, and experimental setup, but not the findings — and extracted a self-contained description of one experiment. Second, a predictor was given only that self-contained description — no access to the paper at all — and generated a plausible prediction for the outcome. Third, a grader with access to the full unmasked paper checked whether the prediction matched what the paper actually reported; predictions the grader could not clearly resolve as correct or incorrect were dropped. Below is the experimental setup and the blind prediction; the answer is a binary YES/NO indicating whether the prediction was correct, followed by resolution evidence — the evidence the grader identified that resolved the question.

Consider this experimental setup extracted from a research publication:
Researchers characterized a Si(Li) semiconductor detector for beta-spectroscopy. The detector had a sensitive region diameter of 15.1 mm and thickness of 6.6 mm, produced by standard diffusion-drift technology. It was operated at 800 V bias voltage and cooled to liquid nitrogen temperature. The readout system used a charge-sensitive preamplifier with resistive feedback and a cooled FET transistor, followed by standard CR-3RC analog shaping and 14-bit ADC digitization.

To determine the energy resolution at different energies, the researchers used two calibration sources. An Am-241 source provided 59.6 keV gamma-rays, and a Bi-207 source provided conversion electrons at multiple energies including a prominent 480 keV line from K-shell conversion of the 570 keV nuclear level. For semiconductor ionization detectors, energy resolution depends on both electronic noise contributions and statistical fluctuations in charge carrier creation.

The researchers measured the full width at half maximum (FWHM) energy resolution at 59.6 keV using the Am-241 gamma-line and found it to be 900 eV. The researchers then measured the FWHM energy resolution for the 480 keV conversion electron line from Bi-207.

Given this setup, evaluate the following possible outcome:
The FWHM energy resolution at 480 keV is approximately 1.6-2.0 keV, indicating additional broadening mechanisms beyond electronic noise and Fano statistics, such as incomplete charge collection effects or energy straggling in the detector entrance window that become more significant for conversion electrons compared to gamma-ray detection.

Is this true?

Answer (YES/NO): YES